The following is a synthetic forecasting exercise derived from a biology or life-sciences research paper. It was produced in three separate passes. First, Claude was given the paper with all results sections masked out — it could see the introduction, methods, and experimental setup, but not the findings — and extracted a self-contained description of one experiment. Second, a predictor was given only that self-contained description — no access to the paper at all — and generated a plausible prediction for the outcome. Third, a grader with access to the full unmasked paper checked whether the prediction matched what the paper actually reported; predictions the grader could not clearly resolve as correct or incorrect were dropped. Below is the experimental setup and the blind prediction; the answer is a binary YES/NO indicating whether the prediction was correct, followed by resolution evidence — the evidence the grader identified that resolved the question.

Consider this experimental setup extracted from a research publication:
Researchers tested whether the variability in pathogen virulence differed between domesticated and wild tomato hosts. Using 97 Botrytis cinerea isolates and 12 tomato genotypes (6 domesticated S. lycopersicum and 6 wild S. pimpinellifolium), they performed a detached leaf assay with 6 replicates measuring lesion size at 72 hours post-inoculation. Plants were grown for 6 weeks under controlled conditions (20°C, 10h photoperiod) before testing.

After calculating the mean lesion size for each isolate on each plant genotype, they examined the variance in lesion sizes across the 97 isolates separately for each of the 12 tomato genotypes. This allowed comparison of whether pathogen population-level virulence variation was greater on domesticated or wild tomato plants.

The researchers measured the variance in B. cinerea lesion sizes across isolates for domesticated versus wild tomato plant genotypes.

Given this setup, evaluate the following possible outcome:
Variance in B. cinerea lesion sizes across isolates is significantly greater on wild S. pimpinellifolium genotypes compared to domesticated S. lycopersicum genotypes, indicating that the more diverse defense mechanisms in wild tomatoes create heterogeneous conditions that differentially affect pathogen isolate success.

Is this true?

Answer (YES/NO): NO